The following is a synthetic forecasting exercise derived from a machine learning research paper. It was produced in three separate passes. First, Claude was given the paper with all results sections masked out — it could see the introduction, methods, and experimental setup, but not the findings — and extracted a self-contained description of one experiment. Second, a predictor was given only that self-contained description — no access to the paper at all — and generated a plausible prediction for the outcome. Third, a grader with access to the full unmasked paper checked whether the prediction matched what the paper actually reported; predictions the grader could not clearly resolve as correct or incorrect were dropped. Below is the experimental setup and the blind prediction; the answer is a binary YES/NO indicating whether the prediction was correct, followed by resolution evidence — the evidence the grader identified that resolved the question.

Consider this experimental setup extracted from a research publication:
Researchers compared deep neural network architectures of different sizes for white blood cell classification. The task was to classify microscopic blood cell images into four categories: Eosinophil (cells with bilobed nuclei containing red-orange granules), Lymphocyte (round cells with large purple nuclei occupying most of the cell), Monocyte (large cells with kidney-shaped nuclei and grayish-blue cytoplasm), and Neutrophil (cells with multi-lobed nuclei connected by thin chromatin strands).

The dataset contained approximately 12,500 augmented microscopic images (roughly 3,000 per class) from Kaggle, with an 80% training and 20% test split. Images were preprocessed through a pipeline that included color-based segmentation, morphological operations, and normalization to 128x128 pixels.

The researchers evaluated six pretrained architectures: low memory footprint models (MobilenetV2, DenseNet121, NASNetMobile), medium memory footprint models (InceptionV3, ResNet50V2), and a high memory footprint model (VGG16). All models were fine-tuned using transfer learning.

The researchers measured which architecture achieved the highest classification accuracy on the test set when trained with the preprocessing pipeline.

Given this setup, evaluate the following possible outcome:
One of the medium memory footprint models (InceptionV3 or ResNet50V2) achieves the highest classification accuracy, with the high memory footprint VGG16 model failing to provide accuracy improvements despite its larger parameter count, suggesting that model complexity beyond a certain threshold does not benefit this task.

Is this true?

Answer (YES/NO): YES